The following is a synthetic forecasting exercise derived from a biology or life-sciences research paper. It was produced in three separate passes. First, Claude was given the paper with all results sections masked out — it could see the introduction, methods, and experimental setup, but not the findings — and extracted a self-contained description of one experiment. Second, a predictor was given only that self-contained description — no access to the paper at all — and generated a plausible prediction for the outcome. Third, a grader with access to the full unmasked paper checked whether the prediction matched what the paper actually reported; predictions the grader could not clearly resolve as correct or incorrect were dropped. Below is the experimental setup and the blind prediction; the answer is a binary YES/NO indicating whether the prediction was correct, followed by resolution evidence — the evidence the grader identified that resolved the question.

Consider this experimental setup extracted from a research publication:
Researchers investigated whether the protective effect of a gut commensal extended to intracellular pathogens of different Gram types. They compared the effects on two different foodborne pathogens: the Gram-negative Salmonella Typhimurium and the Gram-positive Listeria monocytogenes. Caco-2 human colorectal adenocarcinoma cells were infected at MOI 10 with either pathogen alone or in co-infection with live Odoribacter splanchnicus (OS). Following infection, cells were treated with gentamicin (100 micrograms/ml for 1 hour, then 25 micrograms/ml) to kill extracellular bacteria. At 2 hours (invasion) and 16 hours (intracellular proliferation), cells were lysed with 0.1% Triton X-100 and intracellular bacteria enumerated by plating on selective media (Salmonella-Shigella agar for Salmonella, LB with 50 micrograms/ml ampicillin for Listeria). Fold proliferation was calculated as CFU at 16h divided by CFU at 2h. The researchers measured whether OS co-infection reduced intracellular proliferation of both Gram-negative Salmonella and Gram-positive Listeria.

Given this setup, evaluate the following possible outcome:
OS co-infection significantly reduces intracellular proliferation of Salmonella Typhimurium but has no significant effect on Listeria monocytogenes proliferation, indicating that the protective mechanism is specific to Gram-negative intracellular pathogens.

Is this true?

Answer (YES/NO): NO